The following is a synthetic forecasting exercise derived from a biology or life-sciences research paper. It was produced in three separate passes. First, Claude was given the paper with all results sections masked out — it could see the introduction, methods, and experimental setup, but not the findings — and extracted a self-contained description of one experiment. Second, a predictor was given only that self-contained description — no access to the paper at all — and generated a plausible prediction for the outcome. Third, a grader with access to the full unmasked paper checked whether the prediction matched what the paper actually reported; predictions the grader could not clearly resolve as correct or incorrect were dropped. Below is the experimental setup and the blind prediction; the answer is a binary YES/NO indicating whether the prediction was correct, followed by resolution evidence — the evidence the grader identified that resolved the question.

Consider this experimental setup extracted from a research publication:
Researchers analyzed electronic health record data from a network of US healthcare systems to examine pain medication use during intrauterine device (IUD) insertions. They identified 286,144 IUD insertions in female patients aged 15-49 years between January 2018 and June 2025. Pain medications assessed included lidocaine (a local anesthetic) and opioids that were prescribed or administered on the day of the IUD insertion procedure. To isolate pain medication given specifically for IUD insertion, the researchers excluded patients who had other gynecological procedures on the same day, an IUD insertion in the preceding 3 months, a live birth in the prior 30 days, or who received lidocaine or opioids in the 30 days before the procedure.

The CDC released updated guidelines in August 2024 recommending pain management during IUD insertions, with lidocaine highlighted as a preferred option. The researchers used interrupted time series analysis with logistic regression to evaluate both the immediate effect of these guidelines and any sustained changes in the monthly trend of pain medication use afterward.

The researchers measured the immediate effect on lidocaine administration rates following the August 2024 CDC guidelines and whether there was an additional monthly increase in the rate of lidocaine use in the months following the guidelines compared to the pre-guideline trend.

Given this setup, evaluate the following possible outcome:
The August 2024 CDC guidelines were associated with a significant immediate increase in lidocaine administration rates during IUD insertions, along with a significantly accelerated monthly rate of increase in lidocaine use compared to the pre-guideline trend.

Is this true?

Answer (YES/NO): NO